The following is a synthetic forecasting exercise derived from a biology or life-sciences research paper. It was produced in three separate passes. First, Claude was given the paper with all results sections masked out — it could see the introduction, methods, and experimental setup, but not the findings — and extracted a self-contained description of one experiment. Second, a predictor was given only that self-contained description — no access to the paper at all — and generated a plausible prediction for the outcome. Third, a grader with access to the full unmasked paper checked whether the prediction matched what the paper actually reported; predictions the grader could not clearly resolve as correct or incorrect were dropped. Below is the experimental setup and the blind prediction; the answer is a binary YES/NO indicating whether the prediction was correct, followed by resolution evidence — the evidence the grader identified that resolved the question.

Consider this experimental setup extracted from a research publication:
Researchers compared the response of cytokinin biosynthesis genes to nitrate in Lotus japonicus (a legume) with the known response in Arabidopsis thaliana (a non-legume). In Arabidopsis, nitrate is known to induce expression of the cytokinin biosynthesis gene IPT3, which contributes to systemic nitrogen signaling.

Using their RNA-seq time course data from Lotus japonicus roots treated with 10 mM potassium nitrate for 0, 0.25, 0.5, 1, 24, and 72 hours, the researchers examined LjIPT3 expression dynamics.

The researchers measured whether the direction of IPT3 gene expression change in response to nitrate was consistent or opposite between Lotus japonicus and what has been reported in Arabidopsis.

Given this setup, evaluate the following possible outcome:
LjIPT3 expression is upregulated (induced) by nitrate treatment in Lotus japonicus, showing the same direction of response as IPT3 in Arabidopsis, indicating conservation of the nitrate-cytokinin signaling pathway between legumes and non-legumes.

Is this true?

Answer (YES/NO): NO